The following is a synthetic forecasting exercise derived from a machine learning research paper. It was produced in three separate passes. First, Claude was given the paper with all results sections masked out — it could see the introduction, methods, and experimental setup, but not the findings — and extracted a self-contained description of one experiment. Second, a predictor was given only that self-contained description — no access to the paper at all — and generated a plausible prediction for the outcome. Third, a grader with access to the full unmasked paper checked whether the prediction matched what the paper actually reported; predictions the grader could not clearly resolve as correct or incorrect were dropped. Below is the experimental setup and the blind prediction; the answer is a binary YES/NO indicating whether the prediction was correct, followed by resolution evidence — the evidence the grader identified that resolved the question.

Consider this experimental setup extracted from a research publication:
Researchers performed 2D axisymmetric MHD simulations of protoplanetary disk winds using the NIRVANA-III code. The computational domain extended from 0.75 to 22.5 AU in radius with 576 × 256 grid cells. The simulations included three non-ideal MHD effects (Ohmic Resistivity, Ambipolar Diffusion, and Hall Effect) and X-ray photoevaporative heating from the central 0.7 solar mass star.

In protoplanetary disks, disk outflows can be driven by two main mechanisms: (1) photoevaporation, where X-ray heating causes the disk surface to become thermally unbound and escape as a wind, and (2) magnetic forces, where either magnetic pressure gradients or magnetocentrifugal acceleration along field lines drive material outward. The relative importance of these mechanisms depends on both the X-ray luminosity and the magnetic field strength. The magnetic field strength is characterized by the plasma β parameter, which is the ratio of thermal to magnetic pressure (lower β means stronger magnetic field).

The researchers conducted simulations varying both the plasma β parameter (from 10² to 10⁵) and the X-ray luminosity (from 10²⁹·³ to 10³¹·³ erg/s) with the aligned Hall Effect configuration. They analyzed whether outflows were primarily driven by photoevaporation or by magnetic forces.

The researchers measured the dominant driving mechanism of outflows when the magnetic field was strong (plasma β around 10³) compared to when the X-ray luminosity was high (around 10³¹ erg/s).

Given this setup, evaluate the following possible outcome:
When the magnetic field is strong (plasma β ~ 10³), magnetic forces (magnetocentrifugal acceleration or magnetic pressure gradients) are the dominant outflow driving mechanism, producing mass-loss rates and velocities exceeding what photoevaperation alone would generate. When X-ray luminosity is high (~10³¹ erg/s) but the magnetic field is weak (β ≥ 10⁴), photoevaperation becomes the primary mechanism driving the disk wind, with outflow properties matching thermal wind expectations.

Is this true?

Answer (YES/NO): YES